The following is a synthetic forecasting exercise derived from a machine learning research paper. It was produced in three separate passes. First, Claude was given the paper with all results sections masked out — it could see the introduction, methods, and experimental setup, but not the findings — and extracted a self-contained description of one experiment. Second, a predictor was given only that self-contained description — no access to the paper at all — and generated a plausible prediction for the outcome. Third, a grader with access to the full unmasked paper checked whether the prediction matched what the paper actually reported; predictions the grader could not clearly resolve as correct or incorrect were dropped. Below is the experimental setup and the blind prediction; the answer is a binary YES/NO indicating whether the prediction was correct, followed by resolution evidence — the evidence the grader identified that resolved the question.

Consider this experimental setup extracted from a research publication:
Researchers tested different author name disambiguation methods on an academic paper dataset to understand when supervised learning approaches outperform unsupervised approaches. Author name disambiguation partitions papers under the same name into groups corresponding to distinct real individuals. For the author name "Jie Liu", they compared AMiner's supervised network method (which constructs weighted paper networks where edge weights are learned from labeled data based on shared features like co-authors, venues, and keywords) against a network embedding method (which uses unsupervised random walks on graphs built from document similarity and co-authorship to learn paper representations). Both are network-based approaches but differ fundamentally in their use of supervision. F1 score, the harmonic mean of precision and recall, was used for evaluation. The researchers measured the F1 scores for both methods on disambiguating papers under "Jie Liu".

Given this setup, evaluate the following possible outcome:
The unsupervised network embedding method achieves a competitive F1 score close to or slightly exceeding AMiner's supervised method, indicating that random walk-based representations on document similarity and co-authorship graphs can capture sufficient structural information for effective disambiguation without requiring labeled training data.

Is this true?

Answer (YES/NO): NO